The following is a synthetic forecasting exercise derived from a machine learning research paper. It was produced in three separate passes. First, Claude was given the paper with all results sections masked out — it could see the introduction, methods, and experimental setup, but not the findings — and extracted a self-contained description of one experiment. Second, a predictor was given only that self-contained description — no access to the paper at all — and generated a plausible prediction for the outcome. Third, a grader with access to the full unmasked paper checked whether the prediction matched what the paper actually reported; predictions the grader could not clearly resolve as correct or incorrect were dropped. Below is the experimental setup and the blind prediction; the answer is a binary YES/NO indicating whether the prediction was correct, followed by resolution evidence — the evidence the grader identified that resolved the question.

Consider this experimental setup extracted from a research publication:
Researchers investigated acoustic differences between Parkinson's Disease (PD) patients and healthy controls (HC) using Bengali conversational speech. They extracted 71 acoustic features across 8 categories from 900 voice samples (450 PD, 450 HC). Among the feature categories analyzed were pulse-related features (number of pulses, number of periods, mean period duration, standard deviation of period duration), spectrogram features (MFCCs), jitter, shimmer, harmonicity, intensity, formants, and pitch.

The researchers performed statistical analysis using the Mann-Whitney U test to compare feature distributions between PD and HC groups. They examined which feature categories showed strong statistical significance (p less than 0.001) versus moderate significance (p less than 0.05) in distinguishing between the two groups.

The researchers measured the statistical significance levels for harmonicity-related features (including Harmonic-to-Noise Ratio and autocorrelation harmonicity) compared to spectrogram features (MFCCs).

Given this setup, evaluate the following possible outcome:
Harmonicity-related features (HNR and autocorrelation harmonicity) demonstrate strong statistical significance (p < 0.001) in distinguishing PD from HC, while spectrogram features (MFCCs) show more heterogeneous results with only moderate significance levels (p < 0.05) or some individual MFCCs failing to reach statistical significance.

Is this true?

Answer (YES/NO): NO